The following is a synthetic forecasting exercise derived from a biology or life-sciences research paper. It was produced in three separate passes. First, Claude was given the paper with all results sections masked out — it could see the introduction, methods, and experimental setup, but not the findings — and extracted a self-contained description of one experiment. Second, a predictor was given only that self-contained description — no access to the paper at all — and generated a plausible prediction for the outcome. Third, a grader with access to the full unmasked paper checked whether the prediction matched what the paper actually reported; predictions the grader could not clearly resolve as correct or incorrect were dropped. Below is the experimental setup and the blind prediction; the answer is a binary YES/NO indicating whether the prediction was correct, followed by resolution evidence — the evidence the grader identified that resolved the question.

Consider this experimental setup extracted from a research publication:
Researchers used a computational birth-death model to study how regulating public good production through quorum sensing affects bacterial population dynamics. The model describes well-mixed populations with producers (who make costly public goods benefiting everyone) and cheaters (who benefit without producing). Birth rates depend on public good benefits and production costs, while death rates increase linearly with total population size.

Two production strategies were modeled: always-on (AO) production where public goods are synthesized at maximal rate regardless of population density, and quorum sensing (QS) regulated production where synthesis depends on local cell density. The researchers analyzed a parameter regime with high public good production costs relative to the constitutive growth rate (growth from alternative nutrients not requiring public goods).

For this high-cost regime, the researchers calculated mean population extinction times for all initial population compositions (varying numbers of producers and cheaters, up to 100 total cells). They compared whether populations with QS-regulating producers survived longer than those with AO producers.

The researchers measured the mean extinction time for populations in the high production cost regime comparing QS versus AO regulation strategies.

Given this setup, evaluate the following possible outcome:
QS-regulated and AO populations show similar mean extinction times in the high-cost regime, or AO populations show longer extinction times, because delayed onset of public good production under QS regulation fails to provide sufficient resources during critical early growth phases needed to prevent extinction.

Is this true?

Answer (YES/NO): NO